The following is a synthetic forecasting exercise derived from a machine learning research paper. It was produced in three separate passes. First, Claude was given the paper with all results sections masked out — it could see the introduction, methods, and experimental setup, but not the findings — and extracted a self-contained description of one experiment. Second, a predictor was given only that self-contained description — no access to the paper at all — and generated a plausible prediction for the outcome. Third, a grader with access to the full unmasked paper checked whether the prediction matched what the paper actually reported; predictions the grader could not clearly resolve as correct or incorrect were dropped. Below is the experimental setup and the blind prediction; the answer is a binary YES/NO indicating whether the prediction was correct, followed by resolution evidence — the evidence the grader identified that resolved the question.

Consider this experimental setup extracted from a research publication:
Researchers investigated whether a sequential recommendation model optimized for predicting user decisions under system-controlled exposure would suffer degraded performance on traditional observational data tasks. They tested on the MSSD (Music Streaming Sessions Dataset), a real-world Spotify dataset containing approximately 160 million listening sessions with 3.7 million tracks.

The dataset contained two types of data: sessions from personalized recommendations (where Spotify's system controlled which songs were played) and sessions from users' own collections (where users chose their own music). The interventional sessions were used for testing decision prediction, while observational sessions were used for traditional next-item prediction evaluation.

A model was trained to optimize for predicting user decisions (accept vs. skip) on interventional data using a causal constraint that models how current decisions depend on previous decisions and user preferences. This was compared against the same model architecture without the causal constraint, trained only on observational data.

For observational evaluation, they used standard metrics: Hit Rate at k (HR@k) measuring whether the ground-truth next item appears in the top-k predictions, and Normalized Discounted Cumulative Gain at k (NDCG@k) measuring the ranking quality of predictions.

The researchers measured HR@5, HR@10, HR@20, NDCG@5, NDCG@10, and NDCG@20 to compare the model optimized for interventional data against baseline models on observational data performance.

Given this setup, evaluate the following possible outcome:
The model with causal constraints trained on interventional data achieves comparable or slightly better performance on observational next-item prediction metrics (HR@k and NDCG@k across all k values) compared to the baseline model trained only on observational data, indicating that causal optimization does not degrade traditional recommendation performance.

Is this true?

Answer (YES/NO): NO